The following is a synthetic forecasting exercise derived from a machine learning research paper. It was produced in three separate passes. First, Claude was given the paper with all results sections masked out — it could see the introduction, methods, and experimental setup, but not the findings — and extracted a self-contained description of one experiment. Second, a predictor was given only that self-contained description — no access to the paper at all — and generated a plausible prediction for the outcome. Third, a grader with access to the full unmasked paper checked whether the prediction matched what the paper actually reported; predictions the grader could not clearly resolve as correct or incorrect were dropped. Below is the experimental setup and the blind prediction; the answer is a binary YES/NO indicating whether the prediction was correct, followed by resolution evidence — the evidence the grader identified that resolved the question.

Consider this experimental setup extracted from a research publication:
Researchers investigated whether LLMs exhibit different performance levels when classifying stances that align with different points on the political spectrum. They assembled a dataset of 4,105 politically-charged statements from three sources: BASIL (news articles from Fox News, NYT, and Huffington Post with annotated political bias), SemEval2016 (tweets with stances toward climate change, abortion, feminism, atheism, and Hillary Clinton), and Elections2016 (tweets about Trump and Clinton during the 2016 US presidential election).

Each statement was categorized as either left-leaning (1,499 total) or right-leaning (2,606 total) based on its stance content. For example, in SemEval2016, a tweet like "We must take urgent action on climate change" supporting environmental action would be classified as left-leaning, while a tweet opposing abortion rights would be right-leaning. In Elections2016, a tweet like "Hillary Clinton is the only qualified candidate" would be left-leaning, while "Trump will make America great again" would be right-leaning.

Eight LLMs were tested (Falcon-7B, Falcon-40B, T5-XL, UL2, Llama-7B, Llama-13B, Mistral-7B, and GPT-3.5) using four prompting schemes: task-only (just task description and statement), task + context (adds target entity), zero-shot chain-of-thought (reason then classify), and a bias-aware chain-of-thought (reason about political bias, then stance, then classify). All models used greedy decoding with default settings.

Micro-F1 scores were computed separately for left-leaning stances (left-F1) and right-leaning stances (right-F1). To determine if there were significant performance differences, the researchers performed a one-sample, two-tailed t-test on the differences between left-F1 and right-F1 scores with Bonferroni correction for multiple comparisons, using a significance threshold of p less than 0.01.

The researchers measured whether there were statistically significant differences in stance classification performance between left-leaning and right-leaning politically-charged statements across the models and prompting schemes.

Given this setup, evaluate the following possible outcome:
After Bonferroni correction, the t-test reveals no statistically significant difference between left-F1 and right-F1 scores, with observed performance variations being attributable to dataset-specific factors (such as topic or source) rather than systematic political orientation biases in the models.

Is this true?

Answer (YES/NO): NO